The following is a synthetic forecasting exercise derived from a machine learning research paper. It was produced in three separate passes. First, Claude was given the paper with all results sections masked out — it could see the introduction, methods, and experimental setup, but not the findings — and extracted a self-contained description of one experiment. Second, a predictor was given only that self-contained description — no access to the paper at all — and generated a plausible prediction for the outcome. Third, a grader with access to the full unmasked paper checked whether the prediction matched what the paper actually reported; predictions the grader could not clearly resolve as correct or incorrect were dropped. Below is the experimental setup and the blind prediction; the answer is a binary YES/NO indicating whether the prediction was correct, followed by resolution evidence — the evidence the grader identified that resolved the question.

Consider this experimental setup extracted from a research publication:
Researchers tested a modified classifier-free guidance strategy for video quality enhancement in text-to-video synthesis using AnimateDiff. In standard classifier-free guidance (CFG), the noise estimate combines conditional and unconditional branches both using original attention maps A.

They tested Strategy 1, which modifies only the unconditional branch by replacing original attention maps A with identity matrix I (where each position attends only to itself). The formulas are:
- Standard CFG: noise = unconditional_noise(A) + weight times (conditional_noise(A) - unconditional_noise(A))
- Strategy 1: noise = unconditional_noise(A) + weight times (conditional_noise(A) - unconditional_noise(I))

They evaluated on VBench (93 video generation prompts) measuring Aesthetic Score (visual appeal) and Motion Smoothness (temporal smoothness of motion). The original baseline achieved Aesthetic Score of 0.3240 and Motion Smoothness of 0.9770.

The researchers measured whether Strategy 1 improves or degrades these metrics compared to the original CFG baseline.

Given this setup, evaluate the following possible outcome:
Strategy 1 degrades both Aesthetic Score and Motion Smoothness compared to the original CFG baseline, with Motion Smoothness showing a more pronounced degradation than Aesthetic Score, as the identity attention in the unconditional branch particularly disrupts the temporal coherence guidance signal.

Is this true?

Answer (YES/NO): YES